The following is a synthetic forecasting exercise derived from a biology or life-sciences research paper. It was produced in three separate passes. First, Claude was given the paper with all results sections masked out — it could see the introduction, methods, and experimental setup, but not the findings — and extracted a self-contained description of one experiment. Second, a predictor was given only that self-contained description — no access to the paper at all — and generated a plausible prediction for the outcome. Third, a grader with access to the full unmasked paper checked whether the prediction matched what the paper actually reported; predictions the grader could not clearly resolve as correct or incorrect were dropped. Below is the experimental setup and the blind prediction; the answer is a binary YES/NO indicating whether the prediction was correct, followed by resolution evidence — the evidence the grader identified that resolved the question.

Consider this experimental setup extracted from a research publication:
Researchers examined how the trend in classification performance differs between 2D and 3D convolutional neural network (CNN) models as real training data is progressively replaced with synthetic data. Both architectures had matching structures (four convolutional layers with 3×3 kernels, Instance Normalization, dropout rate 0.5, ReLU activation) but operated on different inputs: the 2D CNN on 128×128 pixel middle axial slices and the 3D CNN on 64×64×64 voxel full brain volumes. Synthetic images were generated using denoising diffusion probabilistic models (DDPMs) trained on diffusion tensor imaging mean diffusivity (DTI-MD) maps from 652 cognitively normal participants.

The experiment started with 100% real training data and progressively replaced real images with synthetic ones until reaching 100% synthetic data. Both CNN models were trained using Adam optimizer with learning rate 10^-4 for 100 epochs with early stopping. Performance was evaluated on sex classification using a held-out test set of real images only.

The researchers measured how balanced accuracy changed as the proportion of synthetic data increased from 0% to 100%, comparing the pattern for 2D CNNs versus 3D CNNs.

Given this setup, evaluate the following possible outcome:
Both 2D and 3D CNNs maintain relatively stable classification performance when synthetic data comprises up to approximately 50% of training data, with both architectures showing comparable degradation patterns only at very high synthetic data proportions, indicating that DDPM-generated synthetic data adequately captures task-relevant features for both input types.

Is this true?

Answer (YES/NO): NO